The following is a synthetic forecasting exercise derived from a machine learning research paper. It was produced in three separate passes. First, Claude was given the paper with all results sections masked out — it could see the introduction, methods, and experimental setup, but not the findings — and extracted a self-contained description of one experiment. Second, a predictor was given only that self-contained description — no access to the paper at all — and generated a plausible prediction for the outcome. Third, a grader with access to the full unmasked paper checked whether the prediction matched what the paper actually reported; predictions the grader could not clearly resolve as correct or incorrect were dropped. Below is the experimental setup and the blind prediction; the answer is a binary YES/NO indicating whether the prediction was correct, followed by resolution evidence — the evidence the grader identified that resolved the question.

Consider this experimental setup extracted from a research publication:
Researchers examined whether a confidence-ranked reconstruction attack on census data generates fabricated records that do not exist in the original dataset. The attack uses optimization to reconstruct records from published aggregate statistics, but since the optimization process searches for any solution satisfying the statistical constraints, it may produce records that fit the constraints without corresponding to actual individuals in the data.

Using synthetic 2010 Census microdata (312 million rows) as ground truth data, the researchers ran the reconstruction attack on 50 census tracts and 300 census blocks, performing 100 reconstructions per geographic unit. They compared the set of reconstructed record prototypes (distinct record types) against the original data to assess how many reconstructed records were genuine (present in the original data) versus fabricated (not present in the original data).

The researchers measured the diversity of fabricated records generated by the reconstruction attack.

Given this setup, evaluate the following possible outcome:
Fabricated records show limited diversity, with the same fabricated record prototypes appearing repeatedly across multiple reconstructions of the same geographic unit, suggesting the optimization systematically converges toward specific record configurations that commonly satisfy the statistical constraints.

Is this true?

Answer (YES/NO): NO